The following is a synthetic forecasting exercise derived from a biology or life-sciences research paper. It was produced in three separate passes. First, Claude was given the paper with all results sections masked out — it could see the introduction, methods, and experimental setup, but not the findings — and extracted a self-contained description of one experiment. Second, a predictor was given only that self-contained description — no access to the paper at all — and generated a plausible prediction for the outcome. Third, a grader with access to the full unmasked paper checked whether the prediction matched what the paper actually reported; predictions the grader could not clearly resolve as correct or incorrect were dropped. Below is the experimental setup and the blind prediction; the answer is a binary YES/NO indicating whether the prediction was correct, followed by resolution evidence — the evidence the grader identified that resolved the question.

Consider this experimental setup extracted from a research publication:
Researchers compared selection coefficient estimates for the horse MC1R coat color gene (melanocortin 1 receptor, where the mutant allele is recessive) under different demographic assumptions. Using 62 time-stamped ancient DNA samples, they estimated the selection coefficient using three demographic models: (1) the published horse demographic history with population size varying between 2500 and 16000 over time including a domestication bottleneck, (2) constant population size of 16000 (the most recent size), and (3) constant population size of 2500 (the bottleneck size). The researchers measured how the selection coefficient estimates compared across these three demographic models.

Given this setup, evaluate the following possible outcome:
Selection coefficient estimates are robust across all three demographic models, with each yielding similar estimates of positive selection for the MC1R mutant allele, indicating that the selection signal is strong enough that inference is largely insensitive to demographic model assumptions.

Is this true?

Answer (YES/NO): YES